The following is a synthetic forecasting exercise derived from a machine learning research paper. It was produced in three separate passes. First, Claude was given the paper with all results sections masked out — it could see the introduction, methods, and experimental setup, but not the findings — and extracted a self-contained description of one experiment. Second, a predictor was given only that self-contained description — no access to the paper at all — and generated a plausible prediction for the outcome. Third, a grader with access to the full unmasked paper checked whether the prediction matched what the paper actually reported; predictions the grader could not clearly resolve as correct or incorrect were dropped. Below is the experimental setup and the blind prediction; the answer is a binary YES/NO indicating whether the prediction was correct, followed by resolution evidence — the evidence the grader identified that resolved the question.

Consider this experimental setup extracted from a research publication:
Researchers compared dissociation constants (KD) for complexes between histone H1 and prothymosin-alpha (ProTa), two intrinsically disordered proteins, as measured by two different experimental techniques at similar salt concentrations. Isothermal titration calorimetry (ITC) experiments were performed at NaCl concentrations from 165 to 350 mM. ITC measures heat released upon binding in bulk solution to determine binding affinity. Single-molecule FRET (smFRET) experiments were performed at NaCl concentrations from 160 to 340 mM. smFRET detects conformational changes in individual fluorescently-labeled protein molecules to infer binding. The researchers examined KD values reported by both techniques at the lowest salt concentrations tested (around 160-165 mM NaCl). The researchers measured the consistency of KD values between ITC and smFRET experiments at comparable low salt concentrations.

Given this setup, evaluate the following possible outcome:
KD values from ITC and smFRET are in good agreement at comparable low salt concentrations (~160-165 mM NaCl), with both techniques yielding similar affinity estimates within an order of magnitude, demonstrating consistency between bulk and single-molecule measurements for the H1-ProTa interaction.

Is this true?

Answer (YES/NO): NO